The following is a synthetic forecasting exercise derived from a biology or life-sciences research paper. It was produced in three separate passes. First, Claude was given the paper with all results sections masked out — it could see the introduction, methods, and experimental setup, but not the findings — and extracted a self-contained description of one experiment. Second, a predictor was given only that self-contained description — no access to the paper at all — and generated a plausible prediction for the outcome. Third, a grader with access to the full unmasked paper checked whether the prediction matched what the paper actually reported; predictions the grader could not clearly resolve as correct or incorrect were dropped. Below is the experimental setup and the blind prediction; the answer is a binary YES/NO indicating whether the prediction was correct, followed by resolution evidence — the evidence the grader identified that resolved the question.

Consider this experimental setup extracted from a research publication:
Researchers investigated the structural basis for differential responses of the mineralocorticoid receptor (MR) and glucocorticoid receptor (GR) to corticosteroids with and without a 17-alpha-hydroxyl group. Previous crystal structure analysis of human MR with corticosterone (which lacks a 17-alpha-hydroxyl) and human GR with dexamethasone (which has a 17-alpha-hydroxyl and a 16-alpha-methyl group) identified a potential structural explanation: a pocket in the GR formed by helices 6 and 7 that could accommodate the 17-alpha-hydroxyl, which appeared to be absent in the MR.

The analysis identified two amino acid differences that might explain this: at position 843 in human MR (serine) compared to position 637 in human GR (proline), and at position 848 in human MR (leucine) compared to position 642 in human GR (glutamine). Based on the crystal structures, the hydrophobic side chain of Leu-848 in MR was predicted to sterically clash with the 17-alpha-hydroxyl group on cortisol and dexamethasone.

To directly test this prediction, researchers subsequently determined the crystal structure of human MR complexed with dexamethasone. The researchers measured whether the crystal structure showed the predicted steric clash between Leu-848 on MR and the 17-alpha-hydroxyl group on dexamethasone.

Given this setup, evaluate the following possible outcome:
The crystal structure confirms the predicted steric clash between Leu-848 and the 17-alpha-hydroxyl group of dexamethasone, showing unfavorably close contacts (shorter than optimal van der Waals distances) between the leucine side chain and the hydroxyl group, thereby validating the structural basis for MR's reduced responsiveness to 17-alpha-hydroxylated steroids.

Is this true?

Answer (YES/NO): NO